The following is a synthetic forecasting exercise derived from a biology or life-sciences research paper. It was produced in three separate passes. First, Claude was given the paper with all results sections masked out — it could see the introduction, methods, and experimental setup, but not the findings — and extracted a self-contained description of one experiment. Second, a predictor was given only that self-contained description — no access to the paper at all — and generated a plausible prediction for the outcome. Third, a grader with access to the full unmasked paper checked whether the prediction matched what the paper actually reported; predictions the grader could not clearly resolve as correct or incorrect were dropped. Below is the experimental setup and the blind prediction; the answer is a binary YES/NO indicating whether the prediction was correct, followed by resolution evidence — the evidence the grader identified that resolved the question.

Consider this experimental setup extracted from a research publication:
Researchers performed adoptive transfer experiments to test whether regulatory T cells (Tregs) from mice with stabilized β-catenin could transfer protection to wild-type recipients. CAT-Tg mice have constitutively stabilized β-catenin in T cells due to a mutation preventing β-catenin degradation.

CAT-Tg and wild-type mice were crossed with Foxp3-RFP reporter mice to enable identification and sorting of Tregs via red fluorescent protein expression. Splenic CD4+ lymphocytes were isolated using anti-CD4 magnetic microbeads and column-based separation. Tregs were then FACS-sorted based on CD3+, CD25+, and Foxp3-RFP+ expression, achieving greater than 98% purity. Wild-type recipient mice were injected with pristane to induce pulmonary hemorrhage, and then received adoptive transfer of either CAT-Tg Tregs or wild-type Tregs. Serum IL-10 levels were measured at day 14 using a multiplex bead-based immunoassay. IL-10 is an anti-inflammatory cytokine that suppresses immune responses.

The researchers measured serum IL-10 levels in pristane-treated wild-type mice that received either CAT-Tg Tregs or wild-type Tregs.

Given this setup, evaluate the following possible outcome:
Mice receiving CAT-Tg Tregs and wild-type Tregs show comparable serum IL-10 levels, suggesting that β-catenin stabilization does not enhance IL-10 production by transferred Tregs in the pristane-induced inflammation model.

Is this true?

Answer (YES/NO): NO